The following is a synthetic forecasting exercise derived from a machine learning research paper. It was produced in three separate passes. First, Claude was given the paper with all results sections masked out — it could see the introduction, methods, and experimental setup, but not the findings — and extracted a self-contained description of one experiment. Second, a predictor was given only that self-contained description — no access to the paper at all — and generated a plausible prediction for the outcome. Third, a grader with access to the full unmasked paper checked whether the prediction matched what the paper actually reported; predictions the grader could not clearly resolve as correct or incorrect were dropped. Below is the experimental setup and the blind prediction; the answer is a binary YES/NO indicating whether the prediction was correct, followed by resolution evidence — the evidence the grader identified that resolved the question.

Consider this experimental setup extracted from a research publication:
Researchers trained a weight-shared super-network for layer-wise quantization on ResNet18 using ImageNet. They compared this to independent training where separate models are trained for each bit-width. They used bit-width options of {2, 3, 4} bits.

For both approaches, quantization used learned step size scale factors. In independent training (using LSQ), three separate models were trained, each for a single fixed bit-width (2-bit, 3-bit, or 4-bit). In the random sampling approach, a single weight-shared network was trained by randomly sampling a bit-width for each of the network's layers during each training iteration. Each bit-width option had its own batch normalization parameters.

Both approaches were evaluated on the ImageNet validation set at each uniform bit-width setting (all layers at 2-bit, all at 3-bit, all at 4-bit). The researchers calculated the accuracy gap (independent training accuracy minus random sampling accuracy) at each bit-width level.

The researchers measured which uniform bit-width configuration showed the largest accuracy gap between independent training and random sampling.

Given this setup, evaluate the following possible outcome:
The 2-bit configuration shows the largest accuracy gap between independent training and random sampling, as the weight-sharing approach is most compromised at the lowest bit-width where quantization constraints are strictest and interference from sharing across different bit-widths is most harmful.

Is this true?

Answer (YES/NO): YES